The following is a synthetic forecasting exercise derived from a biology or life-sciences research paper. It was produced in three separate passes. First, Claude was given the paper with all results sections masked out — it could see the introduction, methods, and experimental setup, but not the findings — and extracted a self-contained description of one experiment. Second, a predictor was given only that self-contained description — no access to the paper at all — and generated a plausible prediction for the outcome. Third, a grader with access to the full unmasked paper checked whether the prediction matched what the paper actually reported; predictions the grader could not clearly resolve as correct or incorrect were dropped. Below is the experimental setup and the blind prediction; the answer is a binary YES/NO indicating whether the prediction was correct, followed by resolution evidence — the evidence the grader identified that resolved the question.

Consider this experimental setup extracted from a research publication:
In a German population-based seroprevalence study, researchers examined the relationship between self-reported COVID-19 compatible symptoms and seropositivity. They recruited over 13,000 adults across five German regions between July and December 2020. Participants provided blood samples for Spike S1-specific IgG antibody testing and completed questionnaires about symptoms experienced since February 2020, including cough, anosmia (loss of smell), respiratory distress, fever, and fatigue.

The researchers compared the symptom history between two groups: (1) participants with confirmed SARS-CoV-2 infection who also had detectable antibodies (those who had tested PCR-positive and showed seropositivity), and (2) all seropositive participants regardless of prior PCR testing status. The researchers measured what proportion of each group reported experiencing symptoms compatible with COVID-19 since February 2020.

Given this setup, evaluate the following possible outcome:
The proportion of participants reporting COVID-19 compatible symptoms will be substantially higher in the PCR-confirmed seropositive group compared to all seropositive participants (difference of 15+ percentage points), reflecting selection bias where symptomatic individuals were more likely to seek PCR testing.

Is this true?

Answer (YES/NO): YES